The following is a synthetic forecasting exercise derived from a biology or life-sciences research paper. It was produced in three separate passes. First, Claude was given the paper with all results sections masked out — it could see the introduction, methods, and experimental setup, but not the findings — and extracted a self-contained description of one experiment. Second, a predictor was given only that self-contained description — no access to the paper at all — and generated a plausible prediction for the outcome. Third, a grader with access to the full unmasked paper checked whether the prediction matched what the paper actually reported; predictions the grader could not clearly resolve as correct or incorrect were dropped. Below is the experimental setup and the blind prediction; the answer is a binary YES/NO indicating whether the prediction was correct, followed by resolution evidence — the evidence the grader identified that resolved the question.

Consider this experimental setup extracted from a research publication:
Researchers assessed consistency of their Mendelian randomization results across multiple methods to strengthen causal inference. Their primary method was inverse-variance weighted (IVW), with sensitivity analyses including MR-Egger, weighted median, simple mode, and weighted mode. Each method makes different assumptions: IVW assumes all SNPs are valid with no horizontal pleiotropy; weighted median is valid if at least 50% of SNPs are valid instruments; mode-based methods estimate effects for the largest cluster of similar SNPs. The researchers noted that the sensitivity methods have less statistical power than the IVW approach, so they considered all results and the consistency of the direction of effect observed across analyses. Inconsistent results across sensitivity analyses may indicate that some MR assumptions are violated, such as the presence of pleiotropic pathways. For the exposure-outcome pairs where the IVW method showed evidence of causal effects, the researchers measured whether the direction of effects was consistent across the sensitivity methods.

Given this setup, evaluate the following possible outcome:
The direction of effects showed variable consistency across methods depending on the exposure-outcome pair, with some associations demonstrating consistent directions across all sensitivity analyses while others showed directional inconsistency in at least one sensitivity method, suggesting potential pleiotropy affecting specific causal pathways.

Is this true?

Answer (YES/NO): NO